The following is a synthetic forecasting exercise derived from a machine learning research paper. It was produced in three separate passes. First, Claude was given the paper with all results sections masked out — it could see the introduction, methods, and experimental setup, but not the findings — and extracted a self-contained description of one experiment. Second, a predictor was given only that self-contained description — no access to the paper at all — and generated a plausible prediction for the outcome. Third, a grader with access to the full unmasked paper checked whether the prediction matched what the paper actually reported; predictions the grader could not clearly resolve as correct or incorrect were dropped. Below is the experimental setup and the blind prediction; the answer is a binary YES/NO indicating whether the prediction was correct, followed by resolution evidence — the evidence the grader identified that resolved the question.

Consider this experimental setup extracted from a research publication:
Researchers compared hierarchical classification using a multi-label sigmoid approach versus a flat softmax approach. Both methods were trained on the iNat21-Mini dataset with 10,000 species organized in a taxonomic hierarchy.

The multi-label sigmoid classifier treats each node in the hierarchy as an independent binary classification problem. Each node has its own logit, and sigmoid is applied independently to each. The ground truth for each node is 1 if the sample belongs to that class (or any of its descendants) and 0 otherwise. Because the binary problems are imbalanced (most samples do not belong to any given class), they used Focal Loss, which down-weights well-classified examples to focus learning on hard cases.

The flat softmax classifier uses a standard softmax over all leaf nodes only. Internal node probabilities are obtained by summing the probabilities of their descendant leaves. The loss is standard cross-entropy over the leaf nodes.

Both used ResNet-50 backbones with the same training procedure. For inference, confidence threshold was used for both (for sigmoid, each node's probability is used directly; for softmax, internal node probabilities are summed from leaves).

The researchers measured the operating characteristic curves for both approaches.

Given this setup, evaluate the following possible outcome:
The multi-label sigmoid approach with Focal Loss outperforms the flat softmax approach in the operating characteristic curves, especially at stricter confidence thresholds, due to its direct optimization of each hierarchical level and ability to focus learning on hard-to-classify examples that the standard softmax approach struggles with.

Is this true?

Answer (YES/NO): NO